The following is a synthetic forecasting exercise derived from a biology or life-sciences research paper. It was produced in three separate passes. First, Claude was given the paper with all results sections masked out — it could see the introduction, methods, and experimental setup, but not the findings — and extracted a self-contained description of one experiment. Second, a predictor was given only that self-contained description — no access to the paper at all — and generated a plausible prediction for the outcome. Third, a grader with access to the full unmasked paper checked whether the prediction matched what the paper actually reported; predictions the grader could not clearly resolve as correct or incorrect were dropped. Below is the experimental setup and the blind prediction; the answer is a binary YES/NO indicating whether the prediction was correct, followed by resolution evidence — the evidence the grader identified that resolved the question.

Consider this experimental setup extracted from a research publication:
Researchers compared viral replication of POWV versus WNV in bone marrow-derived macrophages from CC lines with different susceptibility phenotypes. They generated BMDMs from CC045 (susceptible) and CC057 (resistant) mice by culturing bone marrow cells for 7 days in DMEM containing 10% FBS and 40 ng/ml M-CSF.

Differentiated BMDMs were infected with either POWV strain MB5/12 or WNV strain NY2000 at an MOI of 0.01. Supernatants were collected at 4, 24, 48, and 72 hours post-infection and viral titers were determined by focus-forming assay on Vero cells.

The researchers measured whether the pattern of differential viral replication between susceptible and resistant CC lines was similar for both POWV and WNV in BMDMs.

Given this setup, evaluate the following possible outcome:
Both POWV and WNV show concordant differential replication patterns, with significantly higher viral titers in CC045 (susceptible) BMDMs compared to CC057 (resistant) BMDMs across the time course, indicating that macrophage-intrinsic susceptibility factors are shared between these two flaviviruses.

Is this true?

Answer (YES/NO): NO